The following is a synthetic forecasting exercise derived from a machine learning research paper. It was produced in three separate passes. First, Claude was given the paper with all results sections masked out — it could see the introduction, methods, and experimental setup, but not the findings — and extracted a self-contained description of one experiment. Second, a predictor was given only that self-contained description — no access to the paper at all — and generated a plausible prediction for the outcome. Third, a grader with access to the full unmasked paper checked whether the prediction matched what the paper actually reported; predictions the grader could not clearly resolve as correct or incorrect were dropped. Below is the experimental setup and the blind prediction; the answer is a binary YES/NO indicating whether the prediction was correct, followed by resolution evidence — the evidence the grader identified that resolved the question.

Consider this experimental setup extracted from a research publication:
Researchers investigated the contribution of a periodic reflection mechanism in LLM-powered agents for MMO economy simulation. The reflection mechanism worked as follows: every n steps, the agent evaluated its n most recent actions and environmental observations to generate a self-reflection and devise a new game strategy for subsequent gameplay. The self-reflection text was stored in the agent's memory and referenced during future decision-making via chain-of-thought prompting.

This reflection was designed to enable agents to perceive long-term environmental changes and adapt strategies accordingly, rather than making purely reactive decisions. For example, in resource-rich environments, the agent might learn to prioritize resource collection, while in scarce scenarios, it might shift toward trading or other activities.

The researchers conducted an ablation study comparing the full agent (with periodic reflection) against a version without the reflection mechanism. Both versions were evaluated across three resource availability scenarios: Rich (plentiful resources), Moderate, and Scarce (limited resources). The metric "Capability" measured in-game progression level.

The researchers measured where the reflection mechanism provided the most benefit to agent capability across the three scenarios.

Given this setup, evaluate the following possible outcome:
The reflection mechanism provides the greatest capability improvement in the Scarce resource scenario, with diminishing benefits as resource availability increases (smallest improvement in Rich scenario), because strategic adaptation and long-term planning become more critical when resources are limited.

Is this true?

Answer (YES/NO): NO